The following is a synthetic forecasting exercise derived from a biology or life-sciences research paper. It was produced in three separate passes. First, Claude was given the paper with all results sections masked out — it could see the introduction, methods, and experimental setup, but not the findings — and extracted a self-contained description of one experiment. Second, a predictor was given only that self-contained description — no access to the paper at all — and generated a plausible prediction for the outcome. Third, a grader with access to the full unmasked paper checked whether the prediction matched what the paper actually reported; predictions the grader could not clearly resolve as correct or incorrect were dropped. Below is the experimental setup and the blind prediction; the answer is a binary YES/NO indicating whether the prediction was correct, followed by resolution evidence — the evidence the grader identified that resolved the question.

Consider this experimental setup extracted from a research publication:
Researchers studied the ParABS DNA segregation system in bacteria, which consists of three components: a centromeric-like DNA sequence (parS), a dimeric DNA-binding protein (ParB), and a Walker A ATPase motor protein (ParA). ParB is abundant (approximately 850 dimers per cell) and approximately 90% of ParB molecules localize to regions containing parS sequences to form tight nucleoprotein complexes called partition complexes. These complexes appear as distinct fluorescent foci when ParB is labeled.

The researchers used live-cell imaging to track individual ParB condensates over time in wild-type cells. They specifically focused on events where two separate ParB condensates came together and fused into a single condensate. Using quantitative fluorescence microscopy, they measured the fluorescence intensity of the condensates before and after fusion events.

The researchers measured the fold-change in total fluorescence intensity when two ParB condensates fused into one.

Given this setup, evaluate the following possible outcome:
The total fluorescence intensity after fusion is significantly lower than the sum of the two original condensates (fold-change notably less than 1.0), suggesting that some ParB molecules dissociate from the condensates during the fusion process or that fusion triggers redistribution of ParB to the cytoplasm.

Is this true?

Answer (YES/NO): YES